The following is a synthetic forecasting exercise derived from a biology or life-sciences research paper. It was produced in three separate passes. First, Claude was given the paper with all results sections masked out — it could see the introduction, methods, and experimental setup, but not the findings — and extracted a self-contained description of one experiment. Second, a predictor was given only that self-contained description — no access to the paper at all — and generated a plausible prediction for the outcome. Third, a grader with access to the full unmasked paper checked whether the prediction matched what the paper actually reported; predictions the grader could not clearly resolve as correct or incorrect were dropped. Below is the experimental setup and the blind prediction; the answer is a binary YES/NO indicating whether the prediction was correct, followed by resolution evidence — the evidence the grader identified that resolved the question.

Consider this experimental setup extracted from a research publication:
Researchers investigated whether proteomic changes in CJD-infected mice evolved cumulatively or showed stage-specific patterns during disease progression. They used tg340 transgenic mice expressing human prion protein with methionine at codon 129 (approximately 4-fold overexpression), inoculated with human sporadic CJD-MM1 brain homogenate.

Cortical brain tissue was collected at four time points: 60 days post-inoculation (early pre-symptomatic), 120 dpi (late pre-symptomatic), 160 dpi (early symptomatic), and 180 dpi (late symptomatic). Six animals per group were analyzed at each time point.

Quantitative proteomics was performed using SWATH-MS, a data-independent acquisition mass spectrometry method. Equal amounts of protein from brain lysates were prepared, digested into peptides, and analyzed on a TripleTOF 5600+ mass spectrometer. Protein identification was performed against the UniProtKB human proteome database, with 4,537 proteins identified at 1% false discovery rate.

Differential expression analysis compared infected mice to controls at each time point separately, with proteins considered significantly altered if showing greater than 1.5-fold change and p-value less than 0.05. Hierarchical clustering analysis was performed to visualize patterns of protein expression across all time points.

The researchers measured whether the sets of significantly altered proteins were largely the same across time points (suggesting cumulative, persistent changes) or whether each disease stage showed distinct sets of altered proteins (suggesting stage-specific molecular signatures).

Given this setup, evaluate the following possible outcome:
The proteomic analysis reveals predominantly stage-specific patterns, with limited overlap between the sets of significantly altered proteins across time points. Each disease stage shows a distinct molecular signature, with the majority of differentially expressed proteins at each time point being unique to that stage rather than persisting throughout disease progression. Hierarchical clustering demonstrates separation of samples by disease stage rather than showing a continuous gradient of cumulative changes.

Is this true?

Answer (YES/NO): YES